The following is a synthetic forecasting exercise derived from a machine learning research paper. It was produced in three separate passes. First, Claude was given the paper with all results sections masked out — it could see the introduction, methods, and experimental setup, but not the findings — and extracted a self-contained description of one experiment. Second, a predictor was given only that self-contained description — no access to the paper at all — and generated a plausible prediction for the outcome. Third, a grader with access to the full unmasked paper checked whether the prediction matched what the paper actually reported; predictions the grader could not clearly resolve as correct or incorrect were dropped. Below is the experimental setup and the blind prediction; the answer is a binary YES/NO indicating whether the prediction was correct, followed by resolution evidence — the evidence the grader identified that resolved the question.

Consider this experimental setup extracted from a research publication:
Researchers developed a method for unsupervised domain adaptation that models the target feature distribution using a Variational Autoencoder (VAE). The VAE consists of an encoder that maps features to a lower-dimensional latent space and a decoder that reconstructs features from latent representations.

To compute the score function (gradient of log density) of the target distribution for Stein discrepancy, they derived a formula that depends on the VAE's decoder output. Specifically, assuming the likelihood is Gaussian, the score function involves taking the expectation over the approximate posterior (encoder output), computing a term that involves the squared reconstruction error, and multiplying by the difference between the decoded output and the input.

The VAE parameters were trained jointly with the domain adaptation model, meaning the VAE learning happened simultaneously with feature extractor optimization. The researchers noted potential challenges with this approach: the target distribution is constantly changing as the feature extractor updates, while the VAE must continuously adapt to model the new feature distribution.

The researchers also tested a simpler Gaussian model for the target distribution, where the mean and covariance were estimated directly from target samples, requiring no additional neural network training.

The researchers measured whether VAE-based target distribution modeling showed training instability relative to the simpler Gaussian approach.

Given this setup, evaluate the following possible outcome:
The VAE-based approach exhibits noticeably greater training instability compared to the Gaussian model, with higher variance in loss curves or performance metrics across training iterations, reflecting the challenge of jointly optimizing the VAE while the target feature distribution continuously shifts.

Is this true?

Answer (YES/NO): YES